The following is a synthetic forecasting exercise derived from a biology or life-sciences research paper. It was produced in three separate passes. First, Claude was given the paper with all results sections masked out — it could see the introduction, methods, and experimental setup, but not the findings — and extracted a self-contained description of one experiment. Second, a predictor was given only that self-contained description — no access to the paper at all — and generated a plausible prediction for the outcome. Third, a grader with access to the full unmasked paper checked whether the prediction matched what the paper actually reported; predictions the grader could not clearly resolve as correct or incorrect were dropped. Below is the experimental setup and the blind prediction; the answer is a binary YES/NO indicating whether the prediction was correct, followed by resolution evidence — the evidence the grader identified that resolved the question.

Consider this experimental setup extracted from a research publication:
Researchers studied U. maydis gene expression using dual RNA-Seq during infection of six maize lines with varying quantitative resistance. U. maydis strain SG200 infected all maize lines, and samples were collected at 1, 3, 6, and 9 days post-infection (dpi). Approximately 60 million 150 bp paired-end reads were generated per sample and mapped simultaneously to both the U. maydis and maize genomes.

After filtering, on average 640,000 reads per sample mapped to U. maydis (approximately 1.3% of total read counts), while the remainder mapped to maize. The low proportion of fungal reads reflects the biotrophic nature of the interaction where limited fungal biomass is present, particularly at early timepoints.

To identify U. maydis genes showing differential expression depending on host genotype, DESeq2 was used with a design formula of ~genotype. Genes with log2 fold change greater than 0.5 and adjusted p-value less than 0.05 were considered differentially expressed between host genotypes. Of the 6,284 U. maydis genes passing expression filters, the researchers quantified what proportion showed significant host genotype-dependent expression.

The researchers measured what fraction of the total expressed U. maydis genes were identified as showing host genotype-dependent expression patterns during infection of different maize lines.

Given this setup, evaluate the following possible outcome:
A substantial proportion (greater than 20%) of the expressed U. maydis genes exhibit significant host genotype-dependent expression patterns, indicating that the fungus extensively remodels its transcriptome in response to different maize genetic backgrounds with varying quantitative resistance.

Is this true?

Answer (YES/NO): NO